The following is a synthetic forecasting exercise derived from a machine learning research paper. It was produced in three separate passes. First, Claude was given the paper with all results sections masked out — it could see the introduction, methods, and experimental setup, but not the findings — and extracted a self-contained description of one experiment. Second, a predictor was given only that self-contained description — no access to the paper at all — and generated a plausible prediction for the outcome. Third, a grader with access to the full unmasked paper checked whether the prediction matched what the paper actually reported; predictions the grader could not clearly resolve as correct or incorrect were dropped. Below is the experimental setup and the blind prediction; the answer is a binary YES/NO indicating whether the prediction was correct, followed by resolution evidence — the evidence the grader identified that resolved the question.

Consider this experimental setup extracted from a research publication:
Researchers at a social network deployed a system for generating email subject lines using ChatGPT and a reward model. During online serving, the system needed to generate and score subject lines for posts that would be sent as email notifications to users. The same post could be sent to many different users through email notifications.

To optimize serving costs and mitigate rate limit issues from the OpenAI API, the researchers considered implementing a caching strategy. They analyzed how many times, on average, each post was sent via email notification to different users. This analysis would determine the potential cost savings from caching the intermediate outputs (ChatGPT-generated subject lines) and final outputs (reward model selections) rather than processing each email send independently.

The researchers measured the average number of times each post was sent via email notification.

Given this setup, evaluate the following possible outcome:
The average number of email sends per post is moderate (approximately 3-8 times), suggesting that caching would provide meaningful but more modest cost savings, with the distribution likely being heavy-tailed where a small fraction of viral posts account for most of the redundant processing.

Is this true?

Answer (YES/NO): NO